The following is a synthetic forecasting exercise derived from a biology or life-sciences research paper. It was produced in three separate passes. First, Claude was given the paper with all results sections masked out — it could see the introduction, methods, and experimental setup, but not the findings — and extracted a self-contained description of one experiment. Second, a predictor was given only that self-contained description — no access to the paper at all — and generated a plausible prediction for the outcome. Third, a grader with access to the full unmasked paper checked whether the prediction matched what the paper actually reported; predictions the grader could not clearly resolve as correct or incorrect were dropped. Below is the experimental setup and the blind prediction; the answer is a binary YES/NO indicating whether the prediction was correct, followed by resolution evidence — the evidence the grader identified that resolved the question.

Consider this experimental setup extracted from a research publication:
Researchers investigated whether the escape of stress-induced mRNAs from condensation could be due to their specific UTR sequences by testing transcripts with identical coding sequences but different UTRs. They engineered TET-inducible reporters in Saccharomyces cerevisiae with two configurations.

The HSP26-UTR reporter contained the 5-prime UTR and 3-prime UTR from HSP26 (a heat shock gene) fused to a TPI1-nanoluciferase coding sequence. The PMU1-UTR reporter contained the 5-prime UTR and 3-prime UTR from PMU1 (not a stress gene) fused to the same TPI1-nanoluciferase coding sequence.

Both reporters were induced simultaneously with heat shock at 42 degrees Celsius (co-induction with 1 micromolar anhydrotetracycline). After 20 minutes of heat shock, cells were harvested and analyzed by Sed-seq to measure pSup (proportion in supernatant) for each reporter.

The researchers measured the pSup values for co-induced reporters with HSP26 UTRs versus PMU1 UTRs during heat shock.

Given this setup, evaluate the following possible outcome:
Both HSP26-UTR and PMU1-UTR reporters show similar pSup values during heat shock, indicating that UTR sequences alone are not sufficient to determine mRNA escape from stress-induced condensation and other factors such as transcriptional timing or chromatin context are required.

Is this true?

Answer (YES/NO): NO